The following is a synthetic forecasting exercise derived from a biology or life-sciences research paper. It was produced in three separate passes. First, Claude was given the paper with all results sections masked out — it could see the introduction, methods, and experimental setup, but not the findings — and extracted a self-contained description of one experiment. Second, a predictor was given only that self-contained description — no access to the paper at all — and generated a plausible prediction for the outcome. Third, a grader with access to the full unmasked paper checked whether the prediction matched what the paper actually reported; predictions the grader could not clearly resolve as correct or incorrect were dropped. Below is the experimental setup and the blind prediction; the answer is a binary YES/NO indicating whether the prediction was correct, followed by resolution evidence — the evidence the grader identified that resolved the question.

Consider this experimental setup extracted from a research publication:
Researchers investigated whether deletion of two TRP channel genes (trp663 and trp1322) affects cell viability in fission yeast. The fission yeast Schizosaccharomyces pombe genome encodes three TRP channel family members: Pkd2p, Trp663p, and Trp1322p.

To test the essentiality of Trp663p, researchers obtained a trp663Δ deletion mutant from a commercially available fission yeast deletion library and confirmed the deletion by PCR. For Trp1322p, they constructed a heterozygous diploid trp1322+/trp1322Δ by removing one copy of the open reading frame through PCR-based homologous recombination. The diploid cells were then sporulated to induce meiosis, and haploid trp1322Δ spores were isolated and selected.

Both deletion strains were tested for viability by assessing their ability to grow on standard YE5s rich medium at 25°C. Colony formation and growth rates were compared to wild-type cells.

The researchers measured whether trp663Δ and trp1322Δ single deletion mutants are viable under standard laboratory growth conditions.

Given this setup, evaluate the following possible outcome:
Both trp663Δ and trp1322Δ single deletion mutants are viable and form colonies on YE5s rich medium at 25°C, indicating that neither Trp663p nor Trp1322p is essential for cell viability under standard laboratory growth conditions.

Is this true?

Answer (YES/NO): YES